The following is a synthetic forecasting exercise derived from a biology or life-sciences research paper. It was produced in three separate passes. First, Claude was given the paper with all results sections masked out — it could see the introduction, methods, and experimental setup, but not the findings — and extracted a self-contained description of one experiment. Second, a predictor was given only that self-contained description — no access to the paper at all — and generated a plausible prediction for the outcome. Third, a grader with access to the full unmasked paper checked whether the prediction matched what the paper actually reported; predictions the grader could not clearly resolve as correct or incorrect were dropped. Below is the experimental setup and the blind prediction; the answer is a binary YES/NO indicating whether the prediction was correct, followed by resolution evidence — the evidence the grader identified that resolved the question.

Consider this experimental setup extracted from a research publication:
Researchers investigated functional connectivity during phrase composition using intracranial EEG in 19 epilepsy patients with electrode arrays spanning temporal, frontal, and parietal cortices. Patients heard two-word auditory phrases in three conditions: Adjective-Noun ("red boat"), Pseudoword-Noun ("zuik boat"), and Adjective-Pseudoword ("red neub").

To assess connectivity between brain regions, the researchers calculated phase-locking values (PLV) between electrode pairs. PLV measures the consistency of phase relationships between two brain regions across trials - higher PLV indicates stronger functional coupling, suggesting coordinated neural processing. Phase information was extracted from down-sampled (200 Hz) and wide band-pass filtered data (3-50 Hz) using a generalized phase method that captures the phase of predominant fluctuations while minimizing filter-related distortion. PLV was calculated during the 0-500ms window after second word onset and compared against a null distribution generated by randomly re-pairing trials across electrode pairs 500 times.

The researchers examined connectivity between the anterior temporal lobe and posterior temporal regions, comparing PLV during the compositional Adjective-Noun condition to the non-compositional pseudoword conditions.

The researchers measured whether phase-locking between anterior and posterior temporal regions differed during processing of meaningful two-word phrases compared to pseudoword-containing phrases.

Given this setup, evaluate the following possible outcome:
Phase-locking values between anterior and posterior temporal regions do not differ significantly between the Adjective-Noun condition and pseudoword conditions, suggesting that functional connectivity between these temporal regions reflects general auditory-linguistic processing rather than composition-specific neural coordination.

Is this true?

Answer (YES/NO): NO